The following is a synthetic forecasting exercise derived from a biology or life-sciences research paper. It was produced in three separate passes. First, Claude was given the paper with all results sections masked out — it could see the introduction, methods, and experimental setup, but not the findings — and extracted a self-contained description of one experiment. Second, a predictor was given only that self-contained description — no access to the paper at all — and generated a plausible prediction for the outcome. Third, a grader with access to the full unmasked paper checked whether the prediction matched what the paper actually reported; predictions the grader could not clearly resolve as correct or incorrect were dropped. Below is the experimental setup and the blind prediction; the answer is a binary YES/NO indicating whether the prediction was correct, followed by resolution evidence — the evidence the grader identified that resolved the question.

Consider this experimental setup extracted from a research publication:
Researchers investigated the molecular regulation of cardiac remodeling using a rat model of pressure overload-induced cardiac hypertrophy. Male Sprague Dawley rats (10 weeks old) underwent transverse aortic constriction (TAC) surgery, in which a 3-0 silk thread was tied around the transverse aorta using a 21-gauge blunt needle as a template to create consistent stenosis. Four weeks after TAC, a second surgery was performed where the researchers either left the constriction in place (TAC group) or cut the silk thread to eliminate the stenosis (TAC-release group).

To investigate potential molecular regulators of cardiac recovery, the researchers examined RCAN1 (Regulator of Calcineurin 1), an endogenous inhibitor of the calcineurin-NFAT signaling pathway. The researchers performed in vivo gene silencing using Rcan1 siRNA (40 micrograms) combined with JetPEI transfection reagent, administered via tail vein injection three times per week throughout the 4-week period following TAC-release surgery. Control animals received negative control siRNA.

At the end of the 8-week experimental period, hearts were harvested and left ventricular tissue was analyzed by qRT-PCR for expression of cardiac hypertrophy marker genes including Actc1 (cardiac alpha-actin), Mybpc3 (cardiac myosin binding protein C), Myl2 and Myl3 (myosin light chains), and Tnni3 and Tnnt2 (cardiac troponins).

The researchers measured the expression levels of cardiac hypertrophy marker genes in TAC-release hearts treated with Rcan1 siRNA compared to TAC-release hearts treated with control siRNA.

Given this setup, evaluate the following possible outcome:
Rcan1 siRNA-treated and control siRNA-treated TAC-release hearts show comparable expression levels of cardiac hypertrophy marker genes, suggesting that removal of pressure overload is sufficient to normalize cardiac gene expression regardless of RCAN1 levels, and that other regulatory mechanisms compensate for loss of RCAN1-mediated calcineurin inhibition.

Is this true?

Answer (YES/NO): NO